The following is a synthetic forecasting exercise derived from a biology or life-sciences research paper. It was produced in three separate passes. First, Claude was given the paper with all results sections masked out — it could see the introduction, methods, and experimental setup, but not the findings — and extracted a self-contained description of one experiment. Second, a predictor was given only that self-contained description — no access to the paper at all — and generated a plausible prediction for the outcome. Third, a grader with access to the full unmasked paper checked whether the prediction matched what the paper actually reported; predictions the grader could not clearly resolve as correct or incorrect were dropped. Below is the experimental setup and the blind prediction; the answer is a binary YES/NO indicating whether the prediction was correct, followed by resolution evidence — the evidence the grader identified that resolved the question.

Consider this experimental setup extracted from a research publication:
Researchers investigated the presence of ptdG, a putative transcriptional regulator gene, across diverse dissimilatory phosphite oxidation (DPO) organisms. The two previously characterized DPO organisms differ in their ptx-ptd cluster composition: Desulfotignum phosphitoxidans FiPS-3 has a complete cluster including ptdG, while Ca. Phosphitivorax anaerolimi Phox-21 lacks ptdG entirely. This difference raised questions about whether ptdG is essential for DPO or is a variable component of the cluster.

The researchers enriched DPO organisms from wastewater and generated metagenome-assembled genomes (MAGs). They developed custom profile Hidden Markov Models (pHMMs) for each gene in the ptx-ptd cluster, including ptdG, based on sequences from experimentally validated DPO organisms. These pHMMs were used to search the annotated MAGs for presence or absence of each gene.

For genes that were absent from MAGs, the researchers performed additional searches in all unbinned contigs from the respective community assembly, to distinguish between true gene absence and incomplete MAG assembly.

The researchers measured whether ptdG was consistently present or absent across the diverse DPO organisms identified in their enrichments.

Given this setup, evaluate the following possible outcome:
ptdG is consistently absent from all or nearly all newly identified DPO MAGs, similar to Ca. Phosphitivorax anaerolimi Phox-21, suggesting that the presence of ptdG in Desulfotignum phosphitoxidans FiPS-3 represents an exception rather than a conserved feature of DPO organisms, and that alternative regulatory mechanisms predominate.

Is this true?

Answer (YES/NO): NO